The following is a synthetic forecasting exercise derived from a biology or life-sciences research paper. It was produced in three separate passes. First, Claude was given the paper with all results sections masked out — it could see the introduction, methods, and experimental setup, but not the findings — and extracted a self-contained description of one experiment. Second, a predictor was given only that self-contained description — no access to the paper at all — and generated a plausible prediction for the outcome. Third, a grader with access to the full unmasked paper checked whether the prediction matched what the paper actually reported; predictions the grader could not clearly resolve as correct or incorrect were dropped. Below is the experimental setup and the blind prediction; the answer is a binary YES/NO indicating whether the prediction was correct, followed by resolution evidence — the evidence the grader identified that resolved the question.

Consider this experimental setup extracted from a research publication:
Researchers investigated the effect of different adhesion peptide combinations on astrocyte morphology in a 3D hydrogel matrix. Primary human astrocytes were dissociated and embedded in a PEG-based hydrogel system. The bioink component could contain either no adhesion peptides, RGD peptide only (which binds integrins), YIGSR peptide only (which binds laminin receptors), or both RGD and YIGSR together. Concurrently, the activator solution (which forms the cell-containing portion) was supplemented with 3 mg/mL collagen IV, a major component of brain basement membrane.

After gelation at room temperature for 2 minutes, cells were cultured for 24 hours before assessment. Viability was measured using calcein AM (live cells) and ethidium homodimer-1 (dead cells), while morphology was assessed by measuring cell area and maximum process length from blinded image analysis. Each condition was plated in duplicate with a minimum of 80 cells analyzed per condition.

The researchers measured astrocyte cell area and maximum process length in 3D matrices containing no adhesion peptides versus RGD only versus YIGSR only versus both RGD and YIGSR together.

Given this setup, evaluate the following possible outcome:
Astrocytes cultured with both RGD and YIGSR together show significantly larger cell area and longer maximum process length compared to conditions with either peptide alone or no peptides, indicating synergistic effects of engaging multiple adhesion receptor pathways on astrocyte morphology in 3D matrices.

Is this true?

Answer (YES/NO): NO